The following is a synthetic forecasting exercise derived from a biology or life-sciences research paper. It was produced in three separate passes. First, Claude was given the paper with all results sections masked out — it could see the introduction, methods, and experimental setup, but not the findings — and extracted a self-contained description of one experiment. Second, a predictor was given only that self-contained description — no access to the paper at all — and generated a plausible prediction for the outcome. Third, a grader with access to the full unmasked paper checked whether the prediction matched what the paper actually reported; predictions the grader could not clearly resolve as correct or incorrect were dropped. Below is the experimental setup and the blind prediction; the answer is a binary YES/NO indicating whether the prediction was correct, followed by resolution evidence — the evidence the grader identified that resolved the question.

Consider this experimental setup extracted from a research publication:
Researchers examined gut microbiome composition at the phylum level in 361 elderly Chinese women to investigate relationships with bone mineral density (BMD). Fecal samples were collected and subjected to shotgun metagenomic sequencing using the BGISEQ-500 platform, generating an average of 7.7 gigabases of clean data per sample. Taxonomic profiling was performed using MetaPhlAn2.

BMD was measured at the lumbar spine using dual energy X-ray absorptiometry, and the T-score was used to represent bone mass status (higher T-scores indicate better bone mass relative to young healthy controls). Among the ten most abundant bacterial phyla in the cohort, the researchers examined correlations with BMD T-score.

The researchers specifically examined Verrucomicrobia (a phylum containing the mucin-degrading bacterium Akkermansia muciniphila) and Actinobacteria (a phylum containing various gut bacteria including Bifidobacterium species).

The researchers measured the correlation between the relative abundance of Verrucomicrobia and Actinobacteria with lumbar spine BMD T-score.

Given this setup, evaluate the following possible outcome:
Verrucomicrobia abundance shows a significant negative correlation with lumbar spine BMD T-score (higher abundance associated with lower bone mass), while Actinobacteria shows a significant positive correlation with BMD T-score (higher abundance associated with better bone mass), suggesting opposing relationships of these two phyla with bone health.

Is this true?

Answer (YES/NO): NO